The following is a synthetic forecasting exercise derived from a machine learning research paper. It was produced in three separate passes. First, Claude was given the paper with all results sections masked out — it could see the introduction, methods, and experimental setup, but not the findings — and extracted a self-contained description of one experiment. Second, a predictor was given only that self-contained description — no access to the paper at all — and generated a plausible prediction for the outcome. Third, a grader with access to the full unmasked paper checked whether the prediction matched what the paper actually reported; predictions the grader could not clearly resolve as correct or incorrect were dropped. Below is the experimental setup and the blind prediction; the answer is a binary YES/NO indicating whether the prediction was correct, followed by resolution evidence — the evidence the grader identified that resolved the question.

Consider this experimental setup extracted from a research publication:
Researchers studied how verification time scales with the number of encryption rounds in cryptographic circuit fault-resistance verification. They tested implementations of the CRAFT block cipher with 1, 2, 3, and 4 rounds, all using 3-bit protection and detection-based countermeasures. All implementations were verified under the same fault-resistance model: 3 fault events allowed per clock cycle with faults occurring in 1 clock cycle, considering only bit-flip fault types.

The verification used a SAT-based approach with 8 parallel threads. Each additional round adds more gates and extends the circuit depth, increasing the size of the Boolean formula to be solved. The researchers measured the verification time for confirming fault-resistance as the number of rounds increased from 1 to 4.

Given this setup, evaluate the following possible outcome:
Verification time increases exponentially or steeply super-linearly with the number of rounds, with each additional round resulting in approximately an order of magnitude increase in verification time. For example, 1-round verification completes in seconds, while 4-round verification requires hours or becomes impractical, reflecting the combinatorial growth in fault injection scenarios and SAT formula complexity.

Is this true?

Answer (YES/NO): NO